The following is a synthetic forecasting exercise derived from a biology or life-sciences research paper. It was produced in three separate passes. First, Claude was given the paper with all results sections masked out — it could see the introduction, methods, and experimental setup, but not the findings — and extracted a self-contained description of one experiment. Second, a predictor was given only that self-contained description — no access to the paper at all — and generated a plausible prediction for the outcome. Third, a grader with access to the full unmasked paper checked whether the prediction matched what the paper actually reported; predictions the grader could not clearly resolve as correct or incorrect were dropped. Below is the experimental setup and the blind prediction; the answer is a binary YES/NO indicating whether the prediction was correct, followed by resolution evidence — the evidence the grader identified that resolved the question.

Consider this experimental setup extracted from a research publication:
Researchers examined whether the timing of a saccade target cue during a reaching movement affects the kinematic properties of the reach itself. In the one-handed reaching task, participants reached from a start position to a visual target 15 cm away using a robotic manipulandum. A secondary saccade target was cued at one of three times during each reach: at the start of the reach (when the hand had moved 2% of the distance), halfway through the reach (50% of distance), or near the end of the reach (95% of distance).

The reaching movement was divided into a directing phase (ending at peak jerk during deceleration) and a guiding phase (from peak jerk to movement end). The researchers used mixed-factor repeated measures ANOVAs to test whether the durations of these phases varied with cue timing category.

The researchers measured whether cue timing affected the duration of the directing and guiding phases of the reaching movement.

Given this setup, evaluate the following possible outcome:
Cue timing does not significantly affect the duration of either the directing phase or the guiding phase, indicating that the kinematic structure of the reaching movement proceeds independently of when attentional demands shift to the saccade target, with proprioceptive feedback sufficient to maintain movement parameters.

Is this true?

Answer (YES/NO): YES